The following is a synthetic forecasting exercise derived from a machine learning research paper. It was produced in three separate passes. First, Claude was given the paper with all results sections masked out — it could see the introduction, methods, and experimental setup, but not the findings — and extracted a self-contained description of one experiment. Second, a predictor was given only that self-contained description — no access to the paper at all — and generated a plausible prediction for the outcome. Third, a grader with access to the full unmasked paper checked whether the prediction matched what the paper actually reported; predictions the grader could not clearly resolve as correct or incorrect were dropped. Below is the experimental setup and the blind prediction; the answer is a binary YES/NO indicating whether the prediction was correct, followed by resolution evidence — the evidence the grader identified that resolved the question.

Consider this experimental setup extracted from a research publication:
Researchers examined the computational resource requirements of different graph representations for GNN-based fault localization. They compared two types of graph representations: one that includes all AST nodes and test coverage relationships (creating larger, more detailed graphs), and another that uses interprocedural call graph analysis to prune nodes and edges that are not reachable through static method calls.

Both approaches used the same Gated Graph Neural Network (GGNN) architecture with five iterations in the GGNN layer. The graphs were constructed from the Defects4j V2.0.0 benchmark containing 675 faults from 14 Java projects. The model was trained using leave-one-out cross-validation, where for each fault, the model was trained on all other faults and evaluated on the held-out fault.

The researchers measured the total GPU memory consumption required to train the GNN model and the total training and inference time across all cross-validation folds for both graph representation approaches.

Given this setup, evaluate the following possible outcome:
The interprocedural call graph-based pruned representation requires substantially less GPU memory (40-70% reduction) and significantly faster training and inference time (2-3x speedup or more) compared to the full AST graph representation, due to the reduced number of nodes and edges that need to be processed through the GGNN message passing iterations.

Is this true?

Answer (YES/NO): YES